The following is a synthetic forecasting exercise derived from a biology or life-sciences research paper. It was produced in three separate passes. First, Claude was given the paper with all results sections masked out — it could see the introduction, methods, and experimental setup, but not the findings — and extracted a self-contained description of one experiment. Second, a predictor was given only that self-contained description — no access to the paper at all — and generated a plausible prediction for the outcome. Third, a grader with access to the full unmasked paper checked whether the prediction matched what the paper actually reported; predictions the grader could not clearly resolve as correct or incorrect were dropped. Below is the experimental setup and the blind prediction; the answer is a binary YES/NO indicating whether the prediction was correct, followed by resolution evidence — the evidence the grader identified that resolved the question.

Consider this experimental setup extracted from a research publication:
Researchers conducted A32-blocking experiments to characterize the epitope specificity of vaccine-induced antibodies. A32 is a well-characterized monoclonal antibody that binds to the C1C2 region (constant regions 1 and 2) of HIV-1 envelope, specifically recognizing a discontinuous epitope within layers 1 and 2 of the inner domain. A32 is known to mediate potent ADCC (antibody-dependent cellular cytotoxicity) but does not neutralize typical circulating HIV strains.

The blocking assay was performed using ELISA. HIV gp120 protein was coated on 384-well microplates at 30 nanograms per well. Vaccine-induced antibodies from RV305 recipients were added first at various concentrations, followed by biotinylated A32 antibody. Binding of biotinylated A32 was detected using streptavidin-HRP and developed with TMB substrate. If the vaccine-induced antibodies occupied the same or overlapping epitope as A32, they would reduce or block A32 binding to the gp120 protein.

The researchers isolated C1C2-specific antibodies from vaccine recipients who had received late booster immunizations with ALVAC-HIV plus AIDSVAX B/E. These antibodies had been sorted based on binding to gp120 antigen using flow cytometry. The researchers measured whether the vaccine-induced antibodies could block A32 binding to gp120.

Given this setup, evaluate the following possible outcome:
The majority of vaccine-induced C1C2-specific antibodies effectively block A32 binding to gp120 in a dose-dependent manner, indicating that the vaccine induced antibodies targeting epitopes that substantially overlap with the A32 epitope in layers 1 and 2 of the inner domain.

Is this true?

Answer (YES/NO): NO